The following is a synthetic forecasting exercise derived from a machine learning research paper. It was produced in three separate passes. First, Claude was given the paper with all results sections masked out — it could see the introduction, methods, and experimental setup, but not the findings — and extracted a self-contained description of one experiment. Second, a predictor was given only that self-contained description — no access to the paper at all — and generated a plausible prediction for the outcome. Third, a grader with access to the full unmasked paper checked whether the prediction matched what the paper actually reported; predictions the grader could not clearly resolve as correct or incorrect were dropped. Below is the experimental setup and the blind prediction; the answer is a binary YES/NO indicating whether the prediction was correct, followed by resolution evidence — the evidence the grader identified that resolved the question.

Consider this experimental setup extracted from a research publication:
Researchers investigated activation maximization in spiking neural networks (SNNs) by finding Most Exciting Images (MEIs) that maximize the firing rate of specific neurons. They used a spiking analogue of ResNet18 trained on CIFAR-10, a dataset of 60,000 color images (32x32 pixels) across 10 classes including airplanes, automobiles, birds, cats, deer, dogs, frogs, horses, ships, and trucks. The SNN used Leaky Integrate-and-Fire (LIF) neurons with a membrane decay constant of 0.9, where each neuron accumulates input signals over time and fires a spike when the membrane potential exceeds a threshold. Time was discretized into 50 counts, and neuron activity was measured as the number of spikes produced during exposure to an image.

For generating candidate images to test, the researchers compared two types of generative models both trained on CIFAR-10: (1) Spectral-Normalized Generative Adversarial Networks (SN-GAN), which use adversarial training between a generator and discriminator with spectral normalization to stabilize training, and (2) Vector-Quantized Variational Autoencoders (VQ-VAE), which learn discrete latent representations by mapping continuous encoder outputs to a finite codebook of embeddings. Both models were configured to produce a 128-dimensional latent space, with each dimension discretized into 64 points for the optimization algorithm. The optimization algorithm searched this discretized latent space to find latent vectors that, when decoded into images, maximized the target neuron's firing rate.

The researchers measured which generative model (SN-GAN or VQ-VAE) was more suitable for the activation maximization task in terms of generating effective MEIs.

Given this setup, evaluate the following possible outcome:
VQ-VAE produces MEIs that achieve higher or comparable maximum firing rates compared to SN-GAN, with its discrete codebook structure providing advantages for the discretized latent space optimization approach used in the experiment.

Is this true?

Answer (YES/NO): NO